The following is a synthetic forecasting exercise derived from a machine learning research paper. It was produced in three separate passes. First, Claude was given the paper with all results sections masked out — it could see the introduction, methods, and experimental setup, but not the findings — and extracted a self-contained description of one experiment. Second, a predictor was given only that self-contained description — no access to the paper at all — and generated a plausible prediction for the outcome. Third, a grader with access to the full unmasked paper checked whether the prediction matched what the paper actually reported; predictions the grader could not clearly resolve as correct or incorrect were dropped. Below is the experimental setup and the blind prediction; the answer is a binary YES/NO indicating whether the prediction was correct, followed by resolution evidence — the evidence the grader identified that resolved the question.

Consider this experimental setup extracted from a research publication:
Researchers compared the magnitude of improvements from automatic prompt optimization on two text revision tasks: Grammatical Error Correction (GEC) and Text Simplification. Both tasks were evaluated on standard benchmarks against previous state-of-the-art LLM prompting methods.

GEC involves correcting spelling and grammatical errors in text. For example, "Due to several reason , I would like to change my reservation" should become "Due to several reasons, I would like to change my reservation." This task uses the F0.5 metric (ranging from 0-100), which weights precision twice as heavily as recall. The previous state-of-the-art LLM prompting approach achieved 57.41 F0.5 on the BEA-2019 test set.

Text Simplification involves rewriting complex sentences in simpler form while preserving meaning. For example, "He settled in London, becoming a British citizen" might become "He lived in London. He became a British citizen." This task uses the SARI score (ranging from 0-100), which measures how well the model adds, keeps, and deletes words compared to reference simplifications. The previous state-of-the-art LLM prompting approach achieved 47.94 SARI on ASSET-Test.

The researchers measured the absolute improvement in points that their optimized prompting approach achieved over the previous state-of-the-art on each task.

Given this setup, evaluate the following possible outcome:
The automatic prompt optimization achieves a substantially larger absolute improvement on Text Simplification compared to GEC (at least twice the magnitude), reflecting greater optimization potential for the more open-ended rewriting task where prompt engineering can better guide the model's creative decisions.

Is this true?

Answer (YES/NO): NO